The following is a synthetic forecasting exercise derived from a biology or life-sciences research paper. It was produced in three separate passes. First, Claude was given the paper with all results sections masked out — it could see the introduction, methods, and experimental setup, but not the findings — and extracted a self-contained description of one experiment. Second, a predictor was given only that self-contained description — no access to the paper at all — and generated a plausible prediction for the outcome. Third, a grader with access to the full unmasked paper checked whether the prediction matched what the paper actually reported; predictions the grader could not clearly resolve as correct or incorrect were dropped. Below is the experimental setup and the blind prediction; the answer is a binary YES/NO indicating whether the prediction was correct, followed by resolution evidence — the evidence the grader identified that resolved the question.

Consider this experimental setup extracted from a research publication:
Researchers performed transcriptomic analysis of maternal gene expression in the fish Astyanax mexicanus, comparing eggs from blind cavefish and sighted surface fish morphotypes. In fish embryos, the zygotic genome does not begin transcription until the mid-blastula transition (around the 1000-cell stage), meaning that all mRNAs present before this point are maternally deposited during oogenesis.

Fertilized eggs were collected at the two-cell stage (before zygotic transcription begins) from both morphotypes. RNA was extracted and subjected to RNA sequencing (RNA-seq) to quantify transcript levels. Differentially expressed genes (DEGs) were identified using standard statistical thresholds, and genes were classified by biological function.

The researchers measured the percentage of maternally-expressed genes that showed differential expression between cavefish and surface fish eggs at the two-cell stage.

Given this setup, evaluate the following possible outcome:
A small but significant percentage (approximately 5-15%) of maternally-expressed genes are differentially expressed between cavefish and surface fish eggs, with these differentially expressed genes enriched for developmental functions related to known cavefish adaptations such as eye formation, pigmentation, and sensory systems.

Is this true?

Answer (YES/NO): NO